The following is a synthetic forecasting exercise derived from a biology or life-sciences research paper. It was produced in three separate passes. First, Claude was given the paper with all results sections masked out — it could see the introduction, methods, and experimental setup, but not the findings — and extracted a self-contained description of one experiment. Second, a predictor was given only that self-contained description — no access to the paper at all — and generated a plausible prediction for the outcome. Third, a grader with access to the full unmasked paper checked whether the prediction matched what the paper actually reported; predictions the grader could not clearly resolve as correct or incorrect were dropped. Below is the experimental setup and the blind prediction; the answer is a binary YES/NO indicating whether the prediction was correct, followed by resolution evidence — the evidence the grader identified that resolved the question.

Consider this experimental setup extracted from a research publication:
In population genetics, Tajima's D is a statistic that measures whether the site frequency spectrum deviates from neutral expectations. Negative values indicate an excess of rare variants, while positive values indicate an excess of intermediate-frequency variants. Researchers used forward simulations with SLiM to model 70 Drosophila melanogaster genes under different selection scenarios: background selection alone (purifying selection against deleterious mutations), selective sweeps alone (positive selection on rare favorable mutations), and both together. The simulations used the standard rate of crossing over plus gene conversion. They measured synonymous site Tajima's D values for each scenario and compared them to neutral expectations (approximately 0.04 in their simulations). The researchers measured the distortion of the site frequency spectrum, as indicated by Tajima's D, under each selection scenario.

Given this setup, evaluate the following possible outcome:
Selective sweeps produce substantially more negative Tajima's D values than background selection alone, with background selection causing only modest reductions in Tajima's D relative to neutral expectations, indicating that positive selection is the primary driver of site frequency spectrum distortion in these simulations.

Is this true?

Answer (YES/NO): YES